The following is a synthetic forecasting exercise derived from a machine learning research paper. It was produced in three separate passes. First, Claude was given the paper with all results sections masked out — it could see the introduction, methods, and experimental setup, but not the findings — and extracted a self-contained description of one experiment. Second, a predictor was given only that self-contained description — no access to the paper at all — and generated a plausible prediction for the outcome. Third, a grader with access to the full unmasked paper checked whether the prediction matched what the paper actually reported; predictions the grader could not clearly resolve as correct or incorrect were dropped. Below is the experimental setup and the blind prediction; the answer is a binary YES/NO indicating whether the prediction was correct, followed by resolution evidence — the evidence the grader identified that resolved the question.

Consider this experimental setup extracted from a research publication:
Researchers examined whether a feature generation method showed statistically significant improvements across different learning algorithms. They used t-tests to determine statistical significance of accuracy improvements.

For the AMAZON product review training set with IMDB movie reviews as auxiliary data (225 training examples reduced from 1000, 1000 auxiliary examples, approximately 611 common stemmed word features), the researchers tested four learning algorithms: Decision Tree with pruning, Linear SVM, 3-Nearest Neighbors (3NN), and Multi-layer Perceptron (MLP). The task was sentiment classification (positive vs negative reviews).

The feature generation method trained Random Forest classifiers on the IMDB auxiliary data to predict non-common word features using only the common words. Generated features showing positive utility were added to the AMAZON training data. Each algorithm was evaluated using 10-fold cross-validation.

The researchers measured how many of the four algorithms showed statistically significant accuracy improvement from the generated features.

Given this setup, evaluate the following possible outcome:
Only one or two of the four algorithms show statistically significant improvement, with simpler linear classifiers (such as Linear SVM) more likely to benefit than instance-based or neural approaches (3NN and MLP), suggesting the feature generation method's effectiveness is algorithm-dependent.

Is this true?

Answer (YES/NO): NO